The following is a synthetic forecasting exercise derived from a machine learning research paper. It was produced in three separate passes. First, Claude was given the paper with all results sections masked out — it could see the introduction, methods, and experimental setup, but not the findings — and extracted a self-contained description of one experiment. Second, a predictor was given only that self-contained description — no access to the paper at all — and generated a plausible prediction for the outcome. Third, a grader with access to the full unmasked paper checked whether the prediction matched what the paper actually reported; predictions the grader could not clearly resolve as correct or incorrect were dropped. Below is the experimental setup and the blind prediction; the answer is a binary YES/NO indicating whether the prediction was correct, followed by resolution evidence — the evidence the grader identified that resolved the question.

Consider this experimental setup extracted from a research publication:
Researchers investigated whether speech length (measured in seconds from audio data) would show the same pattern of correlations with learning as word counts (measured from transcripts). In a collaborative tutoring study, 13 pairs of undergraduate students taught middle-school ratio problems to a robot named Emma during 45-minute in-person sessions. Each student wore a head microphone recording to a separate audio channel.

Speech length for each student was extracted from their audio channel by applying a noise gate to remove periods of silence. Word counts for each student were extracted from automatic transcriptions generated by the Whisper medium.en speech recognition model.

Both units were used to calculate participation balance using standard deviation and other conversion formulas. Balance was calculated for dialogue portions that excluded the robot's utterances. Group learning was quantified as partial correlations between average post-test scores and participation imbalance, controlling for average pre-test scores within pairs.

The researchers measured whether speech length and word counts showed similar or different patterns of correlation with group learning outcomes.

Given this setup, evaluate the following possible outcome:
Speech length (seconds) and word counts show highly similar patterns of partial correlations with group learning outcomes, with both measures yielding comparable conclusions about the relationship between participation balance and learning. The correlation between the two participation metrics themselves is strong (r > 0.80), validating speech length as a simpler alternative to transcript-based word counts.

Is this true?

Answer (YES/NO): NO